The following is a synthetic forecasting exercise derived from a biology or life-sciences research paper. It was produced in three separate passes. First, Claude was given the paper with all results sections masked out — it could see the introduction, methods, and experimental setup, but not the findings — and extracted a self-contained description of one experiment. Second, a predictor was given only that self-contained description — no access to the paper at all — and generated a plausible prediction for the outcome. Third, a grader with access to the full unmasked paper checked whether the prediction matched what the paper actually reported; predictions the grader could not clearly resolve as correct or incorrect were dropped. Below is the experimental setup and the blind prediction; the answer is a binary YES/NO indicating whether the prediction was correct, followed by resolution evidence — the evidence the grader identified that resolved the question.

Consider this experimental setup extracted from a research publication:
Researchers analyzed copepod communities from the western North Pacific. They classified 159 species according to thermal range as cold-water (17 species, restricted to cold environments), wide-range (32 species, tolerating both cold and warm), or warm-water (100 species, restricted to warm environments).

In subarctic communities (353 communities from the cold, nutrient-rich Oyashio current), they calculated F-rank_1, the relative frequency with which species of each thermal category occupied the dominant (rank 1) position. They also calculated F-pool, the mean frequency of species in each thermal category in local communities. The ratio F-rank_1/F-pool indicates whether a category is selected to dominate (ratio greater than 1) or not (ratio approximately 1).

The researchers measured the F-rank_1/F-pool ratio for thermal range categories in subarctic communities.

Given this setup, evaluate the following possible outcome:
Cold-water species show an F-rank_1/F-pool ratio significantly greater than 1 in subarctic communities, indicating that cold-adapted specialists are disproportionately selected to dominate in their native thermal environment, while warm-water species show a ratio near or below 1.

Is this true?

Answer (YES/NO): YES